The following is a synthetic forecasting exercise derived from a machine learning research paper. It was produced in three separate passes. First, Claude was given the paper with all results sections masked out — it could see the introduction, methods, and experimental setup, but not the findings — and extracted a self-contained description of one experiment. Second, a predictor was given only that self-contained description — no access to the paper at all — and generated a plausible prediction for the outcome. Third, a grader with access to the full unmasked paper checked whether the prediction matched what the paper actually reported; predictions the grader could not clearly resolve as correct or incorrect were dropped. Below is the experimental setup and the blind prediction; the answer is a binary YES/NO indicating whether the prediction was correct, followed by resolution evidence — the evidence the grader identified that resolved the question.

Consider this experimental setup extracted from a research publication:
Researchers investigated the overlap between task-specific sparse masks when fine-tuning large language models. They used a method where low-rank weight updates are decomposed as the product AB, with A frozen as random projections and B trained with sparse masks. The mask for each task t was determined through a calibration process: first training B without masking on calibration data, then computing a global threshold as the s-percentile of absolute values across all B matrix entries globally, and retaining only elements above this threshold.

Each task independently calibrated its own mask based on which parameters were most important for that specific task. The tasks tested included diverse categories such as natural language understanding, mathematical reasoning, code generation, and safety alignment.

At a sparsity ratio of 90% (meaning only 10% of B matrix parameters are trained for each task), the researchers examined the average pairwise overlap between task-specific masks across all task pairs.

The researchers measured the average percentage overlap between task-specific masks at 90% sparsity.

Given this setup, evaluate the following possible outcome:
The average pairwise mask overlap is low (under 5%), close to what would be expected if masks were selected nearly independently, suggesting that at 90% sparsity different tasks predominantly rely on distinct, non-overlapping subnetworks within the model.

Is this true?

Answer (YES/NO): YES